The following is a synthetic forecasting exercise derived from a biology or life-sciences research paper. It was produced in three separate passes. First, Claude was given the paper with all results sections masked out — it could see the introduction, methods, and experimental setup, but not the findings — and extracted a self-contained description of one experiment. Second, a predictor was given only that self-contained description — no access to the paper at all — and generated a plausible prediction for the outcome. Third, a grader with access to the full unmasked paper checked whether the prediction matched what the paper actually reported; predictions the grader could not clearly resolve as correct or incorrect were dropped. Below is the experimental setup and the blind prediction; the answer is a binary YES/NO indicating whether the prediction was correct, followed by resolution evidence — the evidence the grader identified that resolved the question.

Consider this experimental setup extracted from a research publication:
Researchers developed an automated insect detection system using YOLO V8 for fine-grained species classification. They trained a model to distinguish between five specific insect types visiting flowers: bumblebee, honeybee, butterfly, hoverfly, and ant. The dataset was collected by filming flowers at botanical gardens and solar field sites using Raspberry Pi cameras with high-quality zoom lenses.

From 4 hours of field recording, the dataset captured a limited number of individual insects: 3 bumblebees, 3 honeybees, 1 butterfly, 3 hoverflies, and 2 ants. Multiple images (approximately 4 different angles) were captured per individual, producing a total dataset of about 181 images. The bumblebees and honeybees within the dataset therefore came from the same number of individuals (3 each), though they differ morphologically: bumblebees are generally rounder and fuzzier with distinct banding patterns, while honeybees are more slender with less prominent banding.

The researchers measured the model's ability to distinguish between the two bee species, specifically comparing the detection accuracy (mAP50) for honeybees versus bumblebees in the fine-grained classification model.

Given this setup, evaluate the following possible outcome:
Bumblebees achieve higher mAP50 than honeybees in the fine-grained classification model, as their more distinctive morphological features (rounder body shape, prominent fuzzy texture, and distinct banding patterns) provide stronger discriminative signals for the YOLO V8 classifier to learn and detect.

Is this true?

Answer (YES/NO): NO